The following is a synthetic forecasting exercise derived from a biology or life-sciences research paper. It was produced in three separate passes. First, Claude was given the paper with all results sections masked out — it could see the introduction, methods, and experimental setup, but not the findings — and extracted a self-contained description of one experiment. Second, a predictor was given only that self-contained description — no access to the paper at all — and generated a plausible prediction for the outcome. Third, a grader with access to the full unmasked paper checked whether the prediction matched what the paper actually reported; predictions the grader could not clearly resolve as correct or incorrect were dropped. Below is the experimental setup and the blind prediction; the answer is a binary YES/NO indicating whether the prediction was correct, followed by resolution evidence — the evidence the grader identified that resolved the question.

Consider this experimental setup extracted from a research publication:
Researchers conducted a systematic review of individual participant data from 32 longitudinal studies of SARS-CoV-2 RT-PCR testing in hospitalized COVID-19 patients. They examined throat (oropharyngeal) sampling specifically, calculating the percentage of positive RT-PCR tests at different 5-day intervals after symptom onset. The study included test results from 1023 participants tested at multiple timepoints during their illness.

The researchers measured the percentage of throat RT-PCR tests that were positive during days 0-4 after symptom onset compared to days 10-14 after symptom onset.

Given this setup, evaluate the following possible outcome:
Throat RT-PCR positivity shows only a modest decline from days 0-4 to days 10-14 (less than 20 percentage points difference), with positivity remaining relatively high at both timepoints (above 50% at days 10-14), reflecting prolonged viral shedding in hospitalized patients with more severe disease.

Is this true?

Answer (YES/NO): NO